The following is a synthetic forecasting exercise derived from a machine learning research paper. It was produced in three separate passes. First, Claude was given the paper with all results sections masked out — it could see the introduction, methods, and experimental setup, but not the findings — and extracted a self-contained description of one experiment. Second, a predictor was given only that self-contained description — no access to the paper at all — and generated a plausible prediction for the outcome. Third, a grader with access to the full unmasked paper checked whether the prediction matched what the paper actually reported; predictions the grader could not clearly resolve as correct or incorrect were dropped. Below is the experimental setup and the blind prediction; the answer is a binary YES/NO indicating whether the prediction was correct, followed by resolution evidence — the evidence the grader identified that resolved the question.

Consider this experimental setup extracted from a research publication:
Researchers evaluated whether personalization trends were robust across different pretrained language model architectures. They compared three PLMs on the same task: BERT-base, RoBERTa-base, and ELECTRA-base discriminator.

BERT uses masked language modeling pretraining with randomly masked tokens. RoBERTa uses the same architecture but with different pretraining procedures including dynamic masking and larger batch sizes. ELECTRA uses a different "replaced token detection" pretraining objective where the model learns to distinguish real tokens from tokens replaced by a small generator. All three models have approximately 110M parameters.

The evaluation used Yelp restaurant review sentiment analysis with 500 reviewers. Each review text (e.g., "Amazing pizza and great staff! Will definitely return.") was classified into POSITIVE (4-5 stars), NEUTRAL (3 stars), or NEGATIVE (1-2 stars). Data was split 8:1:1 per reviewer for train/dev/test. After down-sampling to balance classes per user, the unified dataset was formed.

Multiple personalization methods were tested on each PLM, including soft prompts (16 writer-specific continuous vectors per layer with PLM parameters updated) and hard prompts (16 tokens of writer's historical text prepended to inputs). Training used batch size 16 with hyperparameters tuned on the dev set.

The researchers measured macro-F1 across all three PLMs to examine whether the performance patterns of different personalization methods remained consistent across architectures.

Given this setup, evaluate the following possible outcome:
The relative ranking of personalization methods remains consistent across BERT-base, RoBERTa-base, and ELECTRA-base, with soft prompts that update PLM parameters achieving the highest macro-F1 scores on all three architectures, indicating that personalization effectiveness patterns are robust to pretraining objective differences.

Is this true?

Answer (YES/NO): NO